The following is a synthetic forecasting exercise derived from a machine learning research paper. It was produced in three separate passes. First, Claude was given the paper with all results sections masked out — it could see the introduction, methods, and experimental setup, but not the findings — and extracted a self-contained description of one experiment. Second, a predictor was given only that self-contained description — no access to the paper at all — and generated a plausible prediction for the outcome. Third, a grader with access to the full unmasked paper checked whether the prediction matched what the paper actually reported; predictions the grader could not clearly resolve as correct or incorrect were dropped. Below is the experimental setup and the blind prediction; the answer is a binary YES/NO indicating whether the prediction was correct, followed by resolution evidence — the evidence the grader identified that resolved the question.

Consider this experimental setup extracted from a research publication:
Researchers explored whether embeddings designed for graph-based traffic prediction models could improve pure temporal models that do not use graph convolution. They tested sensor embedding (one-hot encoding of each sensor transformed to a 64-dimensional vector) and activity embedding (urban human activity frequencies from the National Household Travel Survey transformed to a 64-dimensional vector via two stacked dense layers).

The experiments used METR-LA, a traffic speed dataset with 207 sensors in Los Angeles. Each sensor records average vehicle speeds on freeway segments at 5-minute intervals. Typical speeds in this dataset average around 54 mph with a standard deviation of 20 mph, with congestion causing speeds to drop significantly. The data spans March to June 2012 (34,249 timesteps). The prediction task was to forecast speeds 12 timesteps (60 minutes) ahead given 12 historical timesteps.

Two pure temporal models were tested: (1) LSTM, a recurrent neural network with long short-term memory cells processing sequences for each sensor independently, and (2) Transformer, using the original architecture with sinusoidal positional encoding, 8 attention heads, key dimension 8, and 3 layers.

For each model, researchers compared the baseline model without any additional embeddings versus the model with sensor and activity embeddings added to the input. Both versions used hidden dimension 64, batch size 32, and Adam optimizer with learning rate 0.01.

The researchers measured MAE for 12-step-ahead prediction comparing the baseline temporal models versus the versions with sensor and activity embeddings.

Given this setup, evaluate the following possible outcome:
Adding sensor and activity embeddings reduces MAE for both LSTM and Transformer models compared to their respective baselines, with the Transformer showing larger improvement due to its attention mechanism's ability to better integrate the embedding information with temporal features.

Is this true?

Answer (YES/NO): NO